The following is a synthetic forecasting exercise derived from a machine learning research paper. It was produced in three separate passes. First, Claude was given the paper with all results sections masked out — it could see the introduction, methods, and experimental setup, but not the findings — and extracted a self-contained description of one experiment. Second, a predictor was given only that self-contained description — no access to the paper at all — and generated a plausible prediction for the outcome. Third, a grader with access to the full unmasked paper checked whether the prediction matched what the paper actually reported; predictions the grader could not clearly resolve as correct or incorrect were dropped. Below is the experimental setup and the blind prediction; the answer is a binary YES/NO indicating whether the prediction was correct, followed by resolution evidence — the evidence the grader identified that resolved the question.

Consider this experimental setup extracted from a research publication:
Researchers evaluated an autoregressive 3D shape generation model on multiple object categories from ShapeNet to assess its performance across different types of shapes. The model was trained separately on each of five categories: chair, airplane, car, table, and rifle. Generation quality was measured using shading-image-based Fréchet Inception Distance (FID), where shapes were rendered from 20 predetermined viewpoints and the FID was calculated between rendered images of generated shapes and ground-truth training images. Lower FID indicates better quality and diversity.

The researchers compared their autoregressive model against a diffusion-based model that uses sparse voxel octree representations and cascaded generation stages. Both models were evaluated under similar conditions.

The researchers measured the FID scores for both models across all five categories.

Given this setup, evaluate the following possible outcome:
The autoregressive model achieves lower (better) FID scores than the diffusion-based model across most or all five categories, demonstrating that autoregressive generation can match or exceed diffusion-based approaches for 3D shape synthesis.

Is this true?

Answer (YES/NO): NO